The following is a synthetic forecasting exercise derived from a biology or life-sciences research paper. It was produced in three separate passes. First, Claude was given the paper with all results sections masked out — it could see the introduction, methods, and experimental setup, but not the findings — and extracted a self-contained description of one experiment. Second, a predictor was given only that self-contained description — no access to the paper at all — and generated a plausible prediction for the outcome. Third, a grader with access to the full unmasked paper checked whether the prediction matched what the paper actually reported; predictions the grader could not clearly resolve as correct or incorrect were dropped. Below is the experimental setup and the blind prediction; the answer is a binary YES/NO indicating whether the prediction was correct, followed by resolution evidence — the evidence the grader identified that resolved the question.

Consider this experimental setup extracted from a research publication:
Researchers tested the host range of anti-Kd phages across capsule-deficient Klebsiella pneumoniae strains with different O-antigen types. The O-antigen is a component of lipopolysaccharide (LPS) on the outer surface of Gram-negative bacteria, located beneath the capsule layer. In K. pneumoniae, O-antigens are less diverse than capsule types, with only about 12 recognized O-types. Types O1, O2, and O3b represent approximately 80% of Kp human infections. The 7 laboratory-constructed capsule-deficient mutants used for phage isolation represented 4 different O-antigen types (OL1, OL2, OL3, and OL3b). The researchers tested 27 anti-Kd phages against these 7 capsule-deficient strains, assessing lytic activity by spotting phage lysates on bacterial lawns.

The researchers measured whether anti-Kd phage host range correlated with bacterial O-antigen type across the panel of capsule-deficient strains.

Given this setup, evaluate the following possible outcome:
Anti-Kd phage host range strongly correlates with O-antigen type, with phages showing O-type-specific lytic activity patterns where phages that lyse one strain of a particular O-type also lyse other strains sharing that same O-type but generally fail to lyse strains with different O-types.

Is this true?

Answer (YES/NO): NO